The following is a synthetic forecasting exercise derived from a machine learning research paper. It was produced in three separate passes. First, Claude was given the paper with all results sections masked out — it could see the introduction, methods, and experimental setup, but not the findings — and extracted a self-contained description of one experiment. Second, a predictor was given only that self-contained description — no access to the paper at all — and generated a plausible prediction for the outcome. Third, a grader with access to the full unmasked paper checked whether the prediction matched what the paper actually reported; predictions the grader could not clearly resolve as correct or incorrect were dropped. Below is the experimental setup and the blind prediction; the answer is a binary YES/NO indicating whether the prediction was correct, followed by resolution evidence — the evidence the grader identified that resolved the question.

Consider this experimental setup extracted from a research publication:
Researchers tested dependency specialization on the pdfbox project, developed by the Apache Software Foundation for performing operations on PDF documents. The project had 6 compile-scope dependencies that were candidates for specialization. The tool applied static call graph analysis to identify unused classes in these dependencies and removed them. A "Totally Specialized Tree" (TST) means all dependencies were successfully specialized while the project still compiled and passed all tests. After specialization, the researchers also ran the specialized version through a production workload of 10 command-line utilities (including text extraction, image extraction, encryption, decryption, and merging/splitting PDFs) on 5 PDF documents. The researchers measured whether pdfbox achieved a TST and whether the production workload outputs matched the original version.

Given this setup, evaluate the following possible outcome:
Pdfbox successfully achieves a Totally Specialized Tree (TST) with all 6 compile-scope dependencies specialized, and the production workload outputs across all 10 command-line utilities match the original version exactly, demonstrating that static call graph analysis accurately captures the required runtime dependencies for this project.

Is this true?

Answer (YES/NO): YES